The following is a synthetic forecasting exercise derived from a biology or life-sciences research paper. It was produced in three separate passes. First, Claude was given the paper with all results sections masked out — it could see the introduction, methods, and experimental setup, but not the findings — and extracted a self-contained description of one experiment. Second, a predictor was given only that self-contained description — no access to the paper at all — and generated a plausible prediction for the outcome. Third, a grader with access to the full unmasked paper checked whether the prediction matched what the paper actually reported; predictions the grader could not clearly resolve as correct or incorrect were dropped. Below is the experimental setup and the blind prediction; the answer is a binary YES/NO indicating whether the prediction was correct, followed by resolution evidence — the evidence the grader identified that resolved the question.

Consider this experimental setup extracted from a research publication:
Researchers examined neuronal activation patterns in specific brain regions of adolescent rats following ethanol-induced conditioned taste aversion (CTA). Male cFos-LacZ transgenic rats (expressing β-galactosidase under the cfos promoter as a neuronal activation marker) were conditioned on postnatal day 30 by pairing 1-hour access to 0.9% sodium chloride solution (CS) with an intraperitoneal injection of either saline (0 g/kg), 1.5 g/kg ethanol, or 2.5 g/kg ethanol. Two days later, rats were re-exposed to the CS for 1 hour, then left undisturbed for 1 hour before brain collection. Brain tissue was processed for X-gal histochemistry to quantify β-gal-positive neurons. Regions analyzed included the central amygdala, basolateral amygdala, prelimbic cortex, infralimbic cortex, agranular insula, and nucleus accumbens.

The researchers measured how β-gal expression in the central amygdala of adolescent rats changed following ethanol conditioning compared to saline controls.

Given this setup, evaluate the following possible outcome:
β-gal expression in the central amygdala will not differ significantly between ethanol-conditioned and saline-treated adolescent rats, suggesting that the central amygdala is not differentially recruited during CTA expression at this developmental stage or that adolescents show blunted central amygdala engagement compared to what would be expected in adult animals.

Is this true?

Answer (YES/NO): NO